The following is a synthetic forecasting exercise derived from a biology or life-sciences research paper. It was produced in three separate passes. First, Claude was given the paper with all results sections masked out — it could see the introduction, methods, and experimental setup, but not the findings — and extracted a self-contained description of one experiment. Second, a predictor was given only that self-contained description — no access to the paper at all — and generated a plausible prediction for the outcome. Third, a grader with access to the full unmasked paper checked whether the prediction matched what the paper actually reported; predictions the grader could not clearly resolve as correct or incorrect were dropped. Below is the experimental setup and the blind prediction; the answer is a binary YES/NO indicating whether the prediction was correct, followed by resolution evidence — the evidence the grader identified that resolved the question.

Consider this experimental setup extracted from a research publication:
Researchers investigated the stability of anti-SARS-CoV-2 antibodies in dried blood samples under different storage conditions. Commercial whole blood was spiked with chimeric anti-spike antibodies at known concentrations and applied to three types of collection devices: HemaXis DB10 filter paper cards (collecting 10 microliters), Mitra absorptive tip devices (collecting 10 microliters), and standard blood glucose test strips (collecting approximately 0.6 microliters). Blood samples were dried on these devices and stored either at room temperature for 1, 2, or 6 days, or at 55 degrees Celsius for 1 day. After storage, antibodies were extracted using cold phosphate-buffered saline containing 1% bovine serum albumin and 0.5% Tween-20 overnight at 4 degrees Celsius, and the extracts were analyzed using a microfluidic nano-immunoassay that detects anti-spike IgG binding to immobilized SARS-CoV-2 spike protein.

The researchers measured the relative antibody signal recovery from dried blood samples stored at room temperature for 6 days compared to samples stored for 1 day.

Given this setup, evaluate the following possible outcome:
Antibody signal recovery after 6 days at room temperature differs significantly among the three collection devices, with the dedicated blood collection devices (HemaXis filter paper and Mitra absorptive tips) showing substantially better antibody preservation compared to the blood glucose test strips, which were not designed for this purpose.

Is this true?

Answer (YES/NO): NO